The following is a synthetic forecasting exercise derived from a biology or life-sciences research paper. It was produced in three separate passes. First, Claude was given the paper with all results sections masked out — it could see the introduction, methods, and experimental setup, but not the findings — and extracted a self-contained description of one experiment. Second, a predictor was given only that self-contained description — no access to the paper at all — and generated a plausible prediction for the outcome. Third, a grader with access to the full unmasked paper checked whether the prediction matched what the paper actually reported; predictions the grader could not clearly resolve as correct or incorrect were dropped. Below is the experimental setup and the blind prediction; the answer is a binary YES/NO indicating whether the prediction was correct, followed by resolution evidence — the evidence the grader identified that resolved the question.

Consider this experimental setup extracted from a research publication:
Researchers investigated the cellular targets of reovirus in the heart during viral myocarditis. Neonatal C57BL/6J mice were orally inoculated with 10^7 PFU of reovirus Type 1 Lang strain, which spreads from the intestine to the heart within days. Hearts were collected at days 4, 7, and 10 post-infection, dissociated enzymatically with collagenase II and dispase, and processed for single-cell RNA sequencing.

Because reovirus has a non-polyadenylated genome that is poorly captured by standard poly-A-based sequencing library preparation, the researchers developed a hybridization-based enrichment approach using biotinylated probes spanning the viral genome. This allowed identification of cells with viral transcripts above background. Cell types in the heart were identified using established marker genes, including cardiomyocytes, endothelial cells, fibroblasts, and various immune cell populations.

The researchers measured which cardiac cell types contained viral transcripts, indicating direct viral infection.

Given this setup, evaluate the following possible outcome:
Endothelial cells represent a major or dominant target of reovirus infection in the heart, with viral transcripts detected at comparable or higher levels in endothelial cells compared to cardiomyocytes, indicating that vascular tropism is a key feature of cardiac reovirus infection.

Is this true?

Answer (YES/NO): YES